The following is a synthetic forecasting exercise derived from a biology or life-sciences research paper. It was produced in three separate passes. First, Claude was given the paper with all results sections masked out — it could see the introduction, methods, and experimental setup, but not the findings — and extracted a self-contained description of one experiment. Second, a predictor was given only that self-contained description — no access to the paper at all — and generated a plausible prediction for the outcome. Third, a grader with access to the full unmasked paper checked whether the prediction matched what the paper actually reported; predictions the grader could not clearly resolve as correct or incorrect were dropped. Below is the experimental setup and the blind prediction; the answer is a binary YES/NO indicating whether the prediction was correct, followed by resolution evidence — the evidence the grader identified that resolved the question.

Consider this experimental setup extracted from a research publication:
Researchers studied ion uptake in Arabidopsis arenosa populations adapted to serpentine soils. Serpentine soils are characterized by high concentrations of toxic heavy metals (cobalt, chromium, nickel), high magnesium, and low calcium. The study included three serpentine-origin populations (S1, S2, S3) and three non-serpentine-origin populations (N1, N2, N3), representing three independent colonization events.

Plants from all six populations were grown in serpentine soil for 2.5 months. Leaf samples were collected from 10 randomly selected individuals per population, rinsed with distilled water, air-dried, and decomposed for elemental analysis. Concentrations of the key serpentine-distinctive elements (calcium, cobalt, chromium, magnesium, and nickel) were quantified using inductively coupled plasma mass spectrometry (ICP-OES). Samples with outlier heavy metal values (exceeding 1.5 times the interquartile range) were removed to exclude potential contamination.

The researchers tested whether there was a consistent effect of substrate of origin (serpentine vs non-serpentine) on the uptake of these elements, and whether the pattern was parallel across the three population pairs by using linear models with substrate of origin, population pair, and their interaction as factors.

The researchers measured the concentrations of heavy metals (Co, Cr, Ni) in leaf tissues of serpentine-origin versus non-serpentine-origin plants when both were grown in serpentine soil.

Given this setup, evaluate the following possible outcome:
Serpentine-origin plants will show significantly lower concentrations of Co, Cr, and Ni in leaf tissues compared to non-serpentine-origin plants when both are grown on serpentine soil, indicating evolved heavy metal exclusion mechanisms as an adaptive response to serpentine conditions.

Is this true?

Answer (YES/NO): YES